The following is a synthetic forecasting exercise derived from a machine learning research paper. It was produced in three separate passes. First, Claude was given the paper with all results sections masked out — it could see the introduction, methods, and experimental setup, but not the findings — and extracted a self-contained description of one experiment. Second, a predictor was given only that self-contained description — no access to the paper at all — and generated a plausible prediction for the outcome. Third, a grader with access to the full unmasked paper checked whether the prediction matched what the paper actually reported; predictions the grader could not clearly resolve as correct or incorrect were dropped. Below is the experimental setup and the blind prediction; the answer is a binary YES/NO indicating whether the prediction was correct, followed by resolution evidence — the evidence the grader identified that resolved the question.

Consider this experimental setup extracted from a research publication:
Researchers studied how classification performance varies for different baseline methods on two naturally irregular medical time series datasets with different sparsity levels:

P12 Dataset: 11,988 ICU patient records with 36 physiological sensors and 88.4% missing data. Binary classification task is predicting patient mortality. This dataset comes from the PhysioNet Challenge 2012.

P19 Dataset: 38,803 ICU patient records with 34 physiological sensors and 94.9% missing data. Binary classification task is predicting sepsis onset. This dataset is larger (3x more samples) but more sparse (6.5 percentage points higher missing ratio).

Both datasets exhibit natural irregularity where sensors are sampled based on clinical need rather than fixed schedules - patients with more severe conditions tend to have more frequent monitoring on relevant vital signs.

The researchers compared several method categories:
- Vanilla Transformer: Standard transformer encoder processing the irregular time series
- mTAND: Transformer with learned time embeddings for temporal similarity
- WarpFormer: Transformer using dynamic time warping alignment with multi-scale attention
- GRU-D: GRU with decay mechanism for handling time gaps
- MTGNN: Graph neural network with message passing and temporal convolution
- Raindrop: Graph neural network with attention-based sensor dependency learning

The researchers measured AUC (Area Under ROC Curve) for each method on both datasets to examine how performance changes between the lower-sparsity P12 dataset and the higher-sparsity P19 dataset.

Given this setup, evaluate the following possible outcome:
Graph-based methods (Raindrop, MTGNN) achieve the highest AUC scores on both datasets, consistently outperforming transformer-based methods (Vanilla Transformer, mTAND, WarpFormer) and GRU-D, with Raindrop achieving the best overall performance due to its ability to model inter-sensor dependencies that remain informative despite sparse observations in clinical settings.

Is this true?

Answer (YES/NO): NO